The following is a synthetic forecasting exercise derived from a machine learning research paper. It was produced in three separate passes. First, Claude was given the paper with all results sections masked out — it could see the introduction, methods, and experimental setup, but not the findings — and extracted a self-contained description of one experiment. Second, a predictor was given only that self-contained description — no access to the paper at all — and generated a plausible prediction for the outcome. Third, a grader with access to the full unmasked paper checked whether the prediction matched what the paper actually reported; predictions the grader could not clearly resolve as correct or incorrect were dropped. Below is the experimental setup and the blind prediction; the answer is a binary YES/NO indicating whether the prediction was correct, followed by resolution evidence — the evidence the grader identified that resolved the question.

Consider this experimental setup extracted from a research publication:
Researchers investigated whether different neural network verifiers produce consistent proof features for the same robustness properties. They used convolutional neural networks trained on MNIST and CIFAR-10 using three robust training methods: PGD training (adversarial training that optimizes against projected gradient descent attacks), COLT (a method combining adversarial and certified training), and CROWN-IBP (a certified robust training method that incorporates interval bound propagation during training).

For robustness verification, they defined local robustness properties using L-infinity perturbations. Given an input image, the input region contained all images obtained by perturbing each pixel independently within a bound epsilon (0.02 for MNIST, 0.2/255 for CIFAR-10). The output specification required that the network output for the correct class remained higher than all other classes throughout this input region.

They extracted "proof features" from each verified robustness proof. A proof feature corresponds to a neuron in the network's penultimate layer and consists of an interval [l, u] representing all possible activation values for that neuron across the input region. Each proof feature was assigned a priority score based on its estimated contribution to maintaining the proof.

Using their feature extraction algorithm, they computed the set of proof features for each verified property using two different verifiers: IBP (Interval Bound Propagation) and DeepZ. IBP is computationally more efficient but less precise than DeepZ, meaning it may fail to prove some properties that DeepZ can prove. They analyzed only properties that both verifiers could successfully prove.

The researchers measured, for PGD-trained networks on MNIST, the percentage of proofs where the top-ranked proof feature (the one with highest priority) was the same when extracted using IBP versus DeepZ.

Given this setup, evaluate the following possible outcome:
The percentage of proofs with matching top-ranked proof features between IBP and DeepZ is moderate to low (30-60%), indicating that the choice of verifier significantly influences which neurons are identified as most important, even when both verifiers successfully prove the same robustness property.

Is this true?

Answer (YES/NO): NO